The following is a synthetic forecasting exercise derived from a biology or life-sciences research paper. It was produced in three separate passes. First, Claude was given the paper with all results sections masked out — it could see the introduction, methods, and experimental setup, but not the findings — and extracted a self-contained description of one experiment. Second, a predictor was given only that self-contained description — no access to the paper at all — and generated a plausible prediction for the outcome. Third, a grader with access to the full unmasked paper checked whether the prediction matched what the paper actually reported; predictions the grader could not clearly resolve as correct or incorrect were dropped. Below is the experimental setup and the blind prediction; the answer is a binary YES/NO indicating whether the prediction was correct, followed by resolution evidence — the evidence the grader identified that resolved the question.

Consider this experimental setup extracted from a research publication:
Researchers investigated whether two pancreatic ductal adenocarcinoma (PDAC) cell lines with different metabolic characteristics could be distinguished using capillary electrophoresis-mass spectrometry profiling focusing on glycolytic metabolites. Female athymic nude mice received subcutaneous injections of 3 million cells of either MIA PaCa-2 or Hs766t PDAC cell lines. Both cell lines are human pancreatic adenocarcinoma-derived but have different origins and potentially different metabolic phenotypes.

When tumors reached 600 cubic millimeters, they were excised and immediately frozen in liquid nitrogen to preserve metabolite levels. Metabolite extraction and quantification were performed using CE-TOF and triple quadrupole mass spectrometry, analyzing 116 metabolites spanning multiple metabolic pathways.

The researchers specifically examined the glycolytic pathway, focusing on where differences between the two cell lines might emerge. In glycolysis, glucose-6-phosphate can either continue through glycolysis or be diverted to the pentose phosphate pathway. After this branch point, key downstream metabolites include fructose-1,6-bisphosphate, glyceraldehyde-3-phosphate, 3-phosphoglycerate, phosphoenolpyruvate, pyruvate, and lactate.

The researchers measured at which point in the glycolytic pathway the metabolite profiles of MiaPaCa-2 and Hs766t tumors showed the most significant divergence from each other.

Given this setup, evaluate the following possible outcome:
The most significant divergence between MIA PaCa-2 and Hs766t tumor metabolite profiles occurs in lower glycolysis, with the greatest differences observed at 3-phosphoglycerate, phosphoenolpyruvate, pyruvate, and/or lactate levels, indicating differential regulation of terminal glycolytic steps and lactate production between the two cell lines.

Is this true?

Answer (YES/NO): NO